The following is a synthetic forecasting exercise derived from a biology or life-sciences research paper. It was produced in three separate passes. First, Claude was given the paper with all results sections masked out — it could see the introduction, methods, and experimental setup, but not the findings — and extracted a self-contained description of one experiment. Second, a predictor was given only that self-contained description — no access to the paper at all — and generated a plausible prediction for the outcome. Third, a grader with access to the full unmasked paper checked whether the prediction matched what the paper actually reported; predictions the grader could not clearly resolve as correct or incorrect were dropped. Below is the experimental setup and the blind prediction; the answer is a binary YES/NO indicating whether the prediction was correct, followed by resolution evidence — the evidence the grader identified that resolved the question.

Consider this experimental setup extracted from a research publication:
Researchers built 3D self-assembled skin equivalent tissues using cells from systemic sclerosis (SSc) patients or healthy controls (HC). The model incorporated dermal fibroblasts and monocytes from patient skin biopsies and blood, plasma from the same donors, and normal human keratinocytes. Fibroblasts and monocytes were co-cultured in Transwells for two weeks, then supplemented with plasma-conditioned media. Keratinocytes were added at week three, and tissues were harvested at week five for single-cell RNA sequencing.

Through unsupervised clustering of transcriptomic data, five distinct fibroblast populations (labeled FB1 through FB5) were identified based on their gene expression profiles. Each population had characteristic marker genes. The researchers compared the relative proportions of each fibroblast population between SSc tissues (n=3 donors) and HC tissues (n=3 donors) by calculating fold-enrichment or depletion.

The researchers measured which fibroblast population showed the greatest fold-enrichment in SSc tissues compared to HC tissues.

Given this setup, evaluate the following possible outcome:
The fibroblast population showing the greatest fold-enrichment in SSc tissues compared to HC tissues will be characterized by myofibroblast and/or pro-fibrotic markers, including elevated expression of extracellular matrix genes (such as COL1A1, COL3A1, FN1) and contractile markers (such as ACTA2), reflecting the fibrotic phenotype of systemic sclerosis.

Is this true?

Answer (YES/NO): NO